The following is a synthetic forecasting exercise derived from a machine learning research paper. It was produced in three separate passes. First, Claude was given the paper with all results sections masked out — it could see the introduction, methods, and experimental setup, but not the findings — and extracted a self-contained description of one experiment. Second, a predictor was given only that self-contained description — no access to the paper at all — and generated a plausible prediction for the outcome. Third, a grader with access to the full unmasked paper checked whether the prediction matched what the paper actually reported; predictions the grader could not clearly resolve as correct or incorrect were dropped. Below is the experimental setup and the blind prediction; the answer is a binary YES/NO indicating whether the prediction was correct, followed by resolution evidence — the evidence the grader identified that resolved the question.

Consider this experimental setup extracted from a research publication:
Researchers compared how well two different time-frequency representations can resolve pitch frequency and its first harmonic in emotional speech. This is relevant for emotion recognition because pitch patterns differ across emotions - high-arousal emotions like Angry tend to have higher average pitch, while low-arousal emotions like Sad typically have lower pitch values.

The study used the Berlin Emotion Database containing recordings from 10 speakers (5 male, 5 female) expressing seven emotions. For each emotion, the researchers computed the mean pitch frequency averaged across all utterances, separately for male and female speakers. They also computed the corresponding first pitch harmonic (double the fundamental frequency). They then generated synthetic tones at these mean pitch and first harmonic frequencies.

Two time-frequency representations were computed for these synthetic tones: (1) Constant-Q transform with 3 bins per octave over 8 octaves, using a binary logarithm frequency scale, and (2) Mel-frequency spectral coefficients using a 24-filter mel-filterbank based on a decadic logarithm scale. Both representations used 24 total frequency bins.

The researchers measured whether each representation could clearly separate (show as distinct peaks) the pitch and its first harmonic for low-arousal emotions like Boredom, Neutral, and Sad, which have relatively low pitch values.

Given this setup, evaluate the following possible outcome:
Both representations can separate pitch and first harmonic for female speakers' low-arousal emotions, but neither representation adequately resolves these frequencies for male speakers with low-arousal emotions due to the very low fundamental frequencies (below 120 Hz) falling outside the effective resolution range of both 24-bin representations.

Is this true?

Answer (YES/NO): NO